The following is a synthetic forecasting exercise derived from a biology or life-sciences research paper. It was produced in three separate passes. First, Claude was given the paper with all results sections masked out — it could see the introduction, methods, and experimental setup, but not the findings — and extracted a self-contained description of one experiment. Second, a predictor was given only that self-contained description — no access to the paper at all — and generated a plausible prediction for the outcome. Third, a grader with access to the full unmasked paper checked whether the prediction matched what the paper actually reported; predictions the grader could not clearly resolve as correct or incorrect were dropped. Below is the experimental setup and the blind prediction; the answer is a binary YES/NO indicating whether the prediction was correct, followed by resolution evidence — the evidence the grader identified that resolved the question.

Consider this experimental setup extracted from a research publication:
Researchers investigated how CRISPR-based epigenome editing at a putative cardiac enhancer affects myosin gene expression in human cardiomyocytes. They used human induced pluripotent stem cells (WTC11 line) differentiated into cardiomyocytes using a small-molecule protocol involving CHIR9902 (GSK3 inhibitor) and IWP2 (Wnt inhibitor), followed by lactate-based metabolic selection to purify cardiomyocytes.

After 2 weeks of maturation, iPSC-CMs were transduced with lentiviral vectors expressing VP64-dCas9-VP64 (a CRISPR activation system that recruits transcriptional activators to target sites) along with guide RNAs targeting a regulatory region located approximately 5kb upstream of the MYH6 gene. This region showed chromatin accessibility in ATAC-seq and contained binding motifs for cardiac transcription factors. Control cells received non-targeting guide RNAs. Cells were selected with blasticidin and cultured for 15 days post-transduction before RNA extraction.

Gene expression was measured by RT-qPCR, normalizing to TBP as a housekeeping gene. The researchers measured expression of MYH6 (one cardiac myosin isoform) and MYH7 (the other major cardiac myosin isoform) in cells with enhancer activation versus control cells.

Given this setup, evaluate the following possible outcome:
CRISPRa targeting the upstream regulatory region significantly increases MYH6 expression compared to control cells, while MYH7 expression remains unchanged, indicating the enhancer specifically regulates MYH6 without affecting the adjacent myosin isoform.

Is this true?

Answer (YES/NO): NO